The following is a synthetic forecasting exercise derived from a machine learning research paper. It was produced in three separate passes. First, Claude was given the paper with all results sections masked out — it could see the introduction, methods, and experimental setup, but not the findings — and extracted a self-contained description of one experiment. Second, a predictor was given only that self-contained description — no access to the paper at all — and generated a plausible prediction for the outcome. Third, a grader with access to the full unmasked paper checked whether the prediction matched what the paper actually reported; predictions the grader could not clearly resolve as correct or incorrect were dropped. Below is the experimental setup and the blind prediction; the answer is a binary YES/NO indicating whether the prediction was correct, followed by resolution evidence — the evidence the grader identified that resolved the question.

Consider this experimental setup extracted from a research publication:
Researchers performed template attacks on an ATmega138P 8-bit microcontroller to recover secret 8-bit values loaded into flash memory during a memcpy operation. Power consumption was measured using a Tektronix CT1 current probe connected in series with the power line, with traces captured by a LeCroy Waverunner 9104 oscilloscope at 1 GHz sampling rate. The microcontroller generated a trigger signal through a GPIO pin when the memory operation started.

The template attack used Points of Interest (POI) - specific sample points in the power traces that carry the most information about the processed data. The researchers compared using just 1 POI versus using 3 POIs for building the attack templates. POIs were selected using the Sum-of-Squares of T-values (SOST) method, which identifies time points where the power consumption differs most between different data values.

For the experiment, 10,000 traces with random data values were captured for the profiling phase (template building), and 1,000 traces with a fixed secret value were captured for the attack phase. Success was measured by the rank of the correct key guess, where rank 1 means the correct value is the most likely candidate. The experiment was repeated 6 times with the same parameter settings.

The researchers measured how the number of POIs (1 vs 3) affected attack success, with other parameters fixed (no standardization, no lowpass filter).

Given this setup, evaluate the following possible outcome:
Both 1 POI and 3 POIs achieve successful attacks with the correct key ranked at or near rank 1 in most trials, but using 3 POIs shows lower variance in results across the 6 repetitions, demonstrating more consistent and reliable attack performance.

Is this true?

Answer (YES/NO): NO